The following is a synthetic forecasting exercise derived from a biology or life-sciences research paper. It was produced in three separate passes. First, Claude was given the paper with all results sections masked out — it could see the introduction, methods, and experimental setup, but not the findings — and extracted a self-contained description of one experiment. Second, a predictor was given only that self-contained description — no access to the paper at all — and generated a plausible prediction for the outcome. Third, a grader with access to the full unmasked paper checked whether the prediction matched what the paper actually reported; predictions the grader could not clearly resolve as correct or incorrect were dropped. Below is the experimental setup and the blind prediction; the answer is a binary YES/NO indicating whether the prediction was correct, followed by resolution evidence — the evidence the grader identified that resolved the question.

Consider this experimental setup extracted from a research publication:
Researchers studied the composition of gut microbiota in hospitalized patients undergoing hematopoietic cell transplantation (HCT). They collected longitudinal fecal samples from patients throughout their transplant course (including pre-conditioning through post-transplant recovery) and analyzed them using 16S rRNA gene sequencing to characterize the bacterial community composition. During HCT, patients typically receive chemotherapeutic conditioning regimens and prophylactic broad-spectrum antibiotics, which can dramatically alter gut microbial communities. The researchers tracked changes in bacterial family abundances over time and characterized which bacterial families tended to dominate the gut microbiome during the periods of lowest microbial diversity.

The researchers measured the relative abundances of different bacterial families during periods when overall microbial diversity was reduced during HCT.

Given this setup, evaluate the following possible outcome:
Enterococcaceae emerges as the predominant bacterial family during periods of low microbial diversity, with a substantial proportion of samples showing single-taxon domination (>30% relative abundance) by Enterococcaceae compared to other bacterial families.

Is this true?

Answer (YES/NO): YES